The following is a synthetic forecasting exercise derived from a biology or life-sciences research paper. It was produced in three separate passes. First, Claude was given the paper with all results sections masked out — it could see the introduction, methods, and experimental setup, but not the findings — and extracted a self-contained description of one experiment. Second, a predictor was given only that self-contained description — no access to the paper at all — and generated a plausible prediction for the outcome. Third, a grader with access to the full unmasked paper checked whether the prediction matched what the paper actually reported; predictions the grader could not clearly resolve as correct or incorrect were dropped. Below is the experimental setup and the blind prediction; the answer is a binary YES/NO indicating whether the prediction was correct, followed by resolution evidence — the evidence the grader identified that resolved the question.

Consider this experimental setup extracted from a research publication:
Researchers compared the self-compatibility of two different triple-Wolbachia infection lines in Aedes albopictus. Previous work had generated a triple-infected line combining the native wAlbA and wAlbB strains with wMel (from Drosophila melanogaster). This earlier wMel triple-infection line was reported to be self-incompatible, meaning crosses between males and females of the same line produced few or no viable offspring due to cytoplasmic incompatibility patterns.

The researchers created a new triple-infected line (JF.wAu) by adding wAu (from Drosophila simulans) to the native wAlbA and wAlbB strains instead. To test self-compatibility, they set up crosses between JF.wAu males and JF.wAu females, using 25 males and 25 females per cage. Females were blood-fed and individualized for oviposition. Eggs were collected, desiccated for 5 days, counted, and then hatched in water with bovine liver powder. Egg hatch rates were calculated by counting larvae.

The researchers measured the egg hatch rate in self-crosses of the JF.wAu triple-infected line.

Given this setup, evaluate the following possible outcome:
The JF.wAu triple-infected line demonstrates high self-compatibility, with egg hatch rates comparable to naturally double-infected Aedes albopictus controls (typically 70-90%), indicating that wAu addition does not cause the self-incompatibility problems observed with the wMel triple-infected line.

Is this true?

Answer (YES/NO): YES